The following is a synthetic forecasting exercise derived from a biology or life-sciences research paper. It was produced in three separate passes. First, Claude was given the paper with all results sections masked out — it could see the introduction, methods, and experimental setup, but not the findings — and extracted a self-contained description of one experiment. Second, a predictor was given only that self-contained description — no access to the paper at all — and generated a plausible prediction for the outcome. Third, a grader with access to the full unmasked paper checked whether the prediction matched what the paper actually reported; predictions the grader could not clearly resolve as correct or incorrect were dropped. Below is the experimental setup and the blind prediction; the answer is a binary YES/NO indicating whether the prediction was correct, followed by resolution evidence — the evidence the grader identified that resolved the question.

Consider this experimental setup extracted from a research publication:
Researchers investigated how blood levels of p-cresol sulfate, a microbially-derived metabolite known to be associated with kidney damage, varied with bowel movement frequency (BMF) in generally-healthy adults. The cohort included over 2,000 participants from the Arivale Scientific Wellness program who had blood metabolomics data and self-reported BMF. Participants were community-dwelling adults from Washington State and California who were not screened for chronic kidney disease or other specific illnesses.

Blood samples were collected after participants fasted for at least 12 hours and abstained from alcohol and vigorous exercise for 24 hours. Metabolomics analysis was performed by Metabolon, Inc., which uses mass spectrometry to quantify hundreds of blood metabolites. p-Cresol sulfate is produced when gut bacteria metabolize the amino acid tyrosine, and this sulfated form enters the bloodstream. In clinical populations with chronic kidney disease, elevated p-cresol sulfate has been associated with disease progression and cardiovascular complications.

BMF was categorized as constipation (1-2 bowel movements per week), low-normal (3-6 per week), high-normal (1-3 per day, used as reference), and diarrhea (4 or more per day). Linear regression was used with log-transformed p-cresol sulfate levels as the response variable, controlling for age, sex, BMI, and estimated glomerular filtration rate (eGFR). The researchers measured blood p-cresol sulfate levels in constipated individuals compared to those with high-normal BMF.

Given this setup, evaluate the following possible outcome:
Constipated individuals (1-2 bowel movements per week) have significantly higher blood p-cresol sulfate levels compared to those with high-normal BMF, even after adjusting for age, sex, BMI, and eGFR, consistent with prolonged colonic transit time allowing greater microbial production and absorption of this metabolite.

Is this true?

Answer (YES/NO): YES